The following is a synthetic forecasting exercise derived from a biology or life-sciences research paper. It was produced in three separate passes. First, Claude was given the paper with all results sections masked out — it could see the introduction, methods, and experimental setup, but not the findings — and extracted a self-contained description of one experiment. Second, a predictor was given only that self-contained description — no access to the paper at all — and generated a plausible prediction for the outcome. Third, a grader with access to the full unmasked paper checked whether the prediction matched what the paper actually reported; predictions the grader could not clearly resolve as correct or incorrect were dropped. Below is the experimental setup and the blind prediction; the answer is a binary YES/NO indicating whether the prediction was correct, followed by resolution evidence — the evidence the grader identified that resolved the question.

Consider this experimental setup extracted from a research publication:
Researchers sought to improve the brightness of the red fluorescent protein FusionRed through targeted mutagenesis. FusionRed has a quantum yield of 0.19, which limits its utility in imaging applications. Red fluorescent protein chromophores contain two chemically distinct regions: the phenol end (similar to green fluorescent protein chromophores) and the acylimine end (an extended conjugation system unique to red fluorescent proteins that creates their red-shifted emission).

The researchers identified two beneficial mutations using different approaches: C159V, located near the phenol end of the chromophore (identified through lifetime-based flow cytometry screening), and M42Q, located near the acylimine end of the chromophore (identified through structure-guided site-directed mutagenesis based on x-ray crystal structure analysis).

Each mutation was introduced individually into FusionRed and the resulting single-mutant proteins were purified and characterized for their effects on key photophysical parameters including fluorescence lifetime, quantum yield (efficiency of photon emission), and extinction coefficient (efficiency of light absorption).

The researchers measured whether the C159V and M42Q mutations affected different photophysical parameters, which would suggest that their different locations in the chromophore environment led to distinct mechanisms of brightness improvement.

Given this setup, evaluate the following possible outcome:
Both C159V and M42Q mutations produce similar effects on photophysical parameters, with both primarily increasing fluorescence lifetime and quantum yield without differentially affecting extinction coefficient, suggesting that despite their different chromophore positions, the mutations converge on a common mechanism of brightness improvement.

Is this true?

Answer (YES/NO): NO